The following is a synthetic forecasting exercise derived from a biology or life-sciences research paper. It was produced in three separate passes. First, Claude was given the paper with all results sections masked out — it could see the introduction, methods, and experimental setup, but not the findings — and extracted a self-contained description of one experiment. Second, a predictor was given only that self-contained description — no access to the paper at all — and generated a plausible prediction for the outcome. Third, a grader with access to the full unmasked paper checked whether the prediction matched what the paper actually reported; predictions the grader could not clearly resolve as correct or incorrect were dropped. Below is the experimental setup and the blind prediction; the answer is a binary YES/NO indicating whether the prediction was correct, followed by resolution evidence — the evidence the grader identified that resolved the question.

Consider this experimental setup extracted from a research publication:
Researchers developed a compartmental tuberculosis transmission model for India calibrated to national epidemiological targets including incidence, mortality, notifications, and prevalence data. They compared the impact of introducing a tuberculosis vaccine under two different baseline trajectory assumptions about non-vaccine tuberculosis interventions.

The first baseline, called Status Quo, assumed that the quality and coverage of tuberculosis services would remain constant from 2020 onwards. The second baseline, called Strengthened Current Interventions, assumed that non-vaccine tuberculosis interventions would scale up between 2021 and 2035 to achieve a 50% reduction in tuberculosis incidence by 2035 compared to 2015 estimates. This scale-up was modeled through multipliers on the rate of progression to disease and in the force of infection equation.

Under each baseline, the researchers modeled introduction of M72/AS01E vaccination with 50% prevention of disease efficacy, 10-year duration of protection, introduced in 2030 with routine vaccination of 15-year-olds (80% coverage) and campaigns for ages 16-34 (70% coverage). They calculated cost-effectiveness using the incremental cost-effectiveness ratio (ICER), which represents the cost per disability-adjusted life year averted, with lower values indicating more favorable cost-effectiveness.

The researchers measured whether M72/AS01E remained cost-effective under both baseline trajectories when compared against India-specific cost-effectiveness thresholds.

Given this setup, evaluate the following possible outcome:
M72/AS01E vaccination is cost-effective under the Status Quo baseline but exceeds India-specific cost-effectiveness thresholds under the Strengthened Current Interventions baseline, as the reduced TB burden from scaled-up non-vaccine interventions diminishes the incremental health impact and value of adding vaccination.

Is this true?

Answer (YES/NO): NO